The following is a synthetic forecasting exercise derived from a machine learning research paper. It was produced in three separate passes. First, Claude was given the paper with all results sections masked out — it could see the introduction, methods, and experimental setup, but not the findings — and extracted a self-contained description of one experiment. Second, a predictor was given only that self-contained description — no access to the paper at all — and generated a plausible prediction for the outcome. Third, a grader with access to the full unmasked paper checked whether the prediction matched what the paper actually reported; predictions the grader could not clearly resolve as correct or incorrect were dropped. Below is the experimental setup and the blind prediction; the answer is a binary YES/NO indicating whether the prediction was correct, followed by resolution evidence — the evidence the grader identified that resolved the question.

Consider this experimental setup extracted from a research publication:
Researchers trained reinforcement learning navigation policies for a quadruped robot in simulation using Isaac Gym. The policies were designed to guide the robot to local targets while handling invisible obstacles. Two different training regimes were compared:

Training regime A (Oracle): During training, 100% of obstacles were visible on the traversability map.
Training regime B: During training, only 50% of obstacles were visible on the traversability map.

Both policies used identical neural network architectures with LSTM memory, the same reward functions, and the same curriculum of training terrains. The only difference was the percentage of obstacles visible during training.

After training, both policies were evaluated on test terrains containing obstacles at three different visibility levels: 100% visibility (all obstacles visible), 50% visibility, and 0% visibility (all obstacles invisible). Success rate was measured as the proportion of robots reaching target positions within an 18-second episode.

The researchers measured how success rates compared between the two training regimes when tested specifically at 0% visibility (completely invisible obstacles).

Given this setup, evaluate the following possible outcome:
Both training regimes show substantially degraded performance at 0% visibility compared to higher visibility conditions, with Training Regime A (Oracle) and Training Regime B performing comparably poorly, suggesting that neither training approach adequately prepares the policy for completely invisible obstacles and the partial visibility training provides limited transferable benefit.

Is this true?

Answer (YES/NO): NO